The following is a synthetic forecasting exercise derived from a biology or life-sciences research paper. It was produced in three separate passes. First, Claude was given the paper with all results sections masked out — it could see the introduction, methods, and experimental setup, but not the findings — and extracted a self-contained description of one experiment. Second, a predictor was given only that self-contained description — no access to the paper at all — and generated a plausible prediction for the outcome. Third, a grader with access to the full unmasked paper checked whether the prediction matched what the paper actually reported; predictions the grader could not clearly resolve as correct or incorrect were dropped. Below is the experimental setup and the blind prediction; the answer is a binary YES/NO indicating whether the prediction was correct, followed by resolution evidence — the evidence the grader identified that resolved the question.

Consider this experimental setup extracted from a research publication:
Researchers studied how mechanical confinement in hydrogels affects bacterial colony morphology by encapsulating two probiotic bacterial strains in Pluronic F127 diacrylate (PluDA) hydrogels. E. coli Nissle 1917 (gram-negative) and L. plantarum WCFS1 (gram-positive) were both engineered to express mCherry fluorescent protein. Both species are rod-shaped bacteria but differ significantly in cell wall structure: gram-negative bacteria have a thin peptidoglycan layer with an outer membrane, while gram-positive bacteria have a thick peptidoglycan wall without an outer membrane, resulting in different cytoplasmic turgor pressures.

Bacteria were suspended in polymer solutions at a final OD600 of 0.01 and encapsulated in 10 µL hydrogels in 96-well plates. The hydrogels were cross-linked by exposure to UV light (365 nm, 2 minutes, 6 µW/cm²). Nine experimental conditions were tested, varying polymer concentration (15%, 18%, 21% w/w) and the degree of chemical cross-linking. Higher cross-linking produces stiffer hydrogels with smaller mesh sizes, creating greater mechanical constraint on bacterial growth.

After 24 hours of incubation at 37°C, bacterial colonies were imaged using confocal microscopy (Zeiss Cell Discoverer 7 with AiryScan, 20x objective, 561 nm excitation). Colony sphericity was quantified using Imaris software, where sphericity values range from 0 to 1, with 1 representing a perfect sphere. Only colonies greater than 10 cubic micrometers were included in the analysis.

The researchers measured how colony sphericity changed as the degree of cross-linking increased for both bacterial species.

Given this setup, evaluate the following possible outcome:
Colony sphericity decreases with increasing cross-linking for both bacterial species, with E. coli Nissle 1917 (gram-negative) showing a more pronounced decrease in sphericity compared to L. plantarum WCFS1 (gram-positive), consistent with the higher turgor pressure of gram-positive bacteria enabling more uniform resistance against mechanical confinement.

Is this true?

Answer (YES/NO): NO